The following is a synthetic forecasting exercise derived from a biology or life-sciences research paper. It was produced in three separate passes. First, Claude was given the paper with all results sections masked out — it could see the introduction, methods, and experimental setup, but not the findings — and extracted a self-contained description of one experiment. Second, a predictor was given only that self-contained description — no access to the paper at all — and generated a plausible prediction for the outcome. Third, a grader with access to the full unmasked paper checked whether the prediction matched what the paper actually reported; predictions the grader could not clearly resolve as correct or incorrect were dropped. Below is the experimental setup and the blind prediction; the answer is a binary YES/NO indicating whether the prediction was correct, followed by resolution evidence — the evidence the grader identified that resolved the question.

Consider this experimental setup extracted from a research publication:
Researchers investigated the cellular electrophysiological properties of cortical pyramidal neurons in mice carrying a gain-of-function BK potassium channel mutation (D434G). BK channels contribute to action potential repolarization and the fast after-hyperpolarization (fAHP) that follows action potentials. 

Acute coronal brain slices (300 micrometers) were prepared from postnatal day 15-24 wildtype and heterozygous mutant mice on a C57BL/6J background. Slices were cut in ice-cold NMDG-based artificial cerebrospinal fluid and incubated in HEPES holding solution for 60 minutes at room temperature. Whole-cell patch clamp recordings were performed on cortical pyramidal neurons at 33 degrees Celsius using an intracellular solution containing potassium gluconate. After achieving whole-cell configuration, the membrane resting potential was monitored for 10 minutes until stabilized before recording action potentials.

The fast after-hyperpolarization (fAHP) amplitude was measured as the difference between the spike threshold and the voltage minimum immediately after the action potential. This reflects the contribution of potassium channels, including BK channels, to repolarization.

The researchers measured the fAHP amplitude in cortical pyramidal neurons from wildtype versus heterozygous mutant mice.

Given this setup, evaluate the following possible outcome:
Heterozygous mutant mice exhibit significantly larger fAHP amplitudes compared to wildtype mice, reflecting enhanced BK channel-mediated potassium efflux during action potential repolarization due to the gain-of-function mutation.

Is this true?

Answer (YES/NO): YES